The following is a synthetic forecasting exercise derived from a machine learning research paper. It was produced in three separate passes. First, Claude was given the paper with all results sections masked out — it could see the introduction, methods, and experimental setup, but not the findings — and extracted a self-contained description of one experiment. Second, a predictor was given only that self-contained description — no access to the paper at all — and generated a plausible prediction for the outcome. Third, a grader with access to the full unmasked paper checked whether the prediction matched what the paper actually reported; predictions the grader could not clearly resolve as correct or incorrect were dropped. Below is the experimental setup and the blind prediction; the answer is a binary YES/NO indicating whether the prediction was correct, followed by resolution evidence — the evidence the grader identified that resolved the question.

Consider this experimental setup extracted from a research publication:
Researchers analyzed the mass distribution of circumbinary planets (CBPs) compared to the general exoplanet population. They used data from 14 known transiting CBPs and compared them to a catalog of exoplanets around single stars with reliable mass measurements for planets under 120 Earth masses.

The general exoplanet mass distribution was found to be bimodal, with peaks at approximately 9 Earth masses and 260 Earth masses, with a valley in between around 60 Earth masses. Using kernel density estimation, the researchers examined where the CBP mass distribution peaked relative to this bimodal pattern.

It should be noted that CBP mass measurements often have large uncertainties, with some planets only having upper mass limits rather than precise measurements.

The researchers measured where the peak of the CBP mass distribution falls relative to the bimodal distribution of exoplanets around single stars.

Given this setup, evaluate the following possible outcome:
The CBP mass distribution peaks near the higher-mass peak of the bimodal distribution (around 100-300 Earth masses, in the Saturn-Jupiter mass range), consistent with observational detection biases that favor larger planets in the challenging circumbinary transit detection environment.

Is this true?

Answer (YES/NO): NO